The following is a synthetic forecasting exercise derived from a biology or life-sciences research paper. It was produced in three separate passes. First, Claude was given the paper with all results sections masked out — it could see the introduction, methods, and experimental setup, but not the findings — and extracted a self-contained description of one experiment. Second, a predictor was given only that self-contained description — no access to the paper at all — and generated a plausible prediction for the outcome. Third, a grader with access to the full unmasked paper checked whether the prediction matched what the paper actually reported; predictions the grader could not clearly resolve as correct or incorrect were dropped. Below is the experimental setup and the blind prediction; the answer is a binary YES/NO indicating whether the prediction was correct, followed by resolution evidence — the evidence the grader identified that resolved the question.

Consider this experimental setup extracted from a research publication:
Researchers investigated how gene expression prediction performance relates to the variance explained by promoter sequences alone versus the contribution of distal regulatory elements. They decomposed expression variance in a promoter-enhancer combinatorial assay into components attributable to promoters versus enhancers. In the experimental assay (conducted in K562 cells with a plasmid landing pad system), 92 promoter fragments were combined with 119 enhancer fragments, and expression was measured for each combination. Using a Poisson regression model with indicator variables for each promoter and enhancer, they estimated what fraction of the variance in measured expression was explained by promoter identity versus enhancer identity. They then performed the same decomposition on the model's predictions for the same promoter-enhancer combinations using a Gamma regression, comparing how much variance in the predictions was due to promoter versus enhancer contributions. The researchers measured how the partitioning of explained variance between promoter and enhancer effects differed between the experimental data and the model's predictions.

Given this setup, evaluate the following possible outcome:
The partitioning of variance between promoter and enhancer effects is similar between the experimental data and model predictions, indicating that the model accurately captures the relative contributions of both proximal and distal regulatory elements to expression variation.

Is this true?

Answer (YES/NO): NO